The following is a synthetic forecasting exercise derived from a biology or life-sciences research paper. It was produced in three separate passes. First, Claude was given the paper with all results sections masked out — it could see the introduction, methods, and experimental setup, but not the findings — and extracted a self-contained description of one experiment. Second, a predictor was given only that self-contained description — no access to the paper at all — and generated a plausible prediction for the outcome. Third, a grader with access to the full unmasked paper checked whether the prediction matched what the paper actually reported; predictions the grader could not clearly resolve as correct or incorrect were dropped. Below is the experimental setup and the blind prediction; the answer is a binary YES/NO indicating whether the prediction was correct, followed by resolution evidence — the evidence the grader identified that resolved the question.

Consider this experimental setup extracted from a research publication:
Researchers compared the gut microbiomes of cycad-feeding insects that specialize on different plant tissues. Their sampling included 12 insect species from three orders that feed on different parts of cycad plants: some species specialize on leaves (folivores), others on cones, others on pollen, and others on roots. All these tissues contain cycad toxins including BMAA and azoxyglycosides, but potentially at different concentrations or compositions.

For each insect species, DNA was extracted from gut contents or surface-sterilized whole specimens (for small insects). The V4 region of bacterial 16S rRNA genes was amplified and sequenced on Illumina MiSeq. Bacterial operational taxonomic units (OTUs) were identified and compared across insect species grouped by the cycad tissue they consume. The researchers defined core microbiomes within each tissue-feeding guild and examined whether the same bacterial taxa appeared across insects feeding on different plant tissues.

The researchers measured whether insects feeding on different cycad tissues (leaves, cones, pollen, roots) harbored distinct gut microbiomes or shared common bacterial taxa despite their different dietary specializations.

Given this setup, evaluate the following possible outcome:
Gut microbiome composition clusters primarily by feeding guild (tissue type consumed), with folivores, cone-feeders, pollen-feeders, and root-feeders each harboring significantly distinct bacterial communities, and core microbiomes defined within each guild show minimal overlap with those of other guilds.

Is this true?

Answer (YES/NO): NO